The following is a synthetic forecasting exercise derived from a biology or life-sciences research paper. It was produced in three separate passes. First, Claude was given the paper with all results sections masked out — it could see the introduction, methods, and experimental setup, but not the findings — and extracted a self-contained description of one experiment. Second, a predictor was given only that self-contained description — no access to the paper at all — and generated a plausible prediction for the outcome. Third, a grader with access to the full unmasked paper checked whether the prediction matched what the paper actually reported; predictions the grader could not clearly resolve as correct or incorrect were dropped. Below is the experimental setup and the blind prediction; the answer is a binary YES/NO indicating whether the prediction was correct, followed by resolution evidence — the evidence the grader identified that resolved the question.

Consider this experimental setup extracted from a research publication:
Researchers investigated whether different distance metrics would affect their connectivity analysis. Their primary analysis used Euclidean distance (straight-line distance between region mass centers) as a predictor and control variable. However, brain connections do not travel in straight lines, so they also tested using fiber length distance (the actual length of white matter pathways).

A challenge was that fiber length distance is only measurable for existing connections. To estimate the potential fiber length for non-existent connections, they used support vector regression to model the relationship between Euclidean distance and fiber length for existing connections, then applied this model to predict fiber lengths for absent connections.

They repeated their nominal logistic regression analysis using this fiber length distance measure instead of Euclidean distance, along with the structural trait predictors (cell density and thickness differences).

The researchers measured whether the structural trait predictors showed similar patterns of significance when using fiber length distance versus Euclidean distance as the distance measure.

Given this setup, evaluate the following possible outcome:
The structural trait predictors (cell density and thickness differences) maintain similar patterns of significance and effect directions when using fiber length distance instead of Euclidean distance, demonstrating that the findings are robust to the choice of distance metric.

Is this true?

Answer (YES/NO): YES